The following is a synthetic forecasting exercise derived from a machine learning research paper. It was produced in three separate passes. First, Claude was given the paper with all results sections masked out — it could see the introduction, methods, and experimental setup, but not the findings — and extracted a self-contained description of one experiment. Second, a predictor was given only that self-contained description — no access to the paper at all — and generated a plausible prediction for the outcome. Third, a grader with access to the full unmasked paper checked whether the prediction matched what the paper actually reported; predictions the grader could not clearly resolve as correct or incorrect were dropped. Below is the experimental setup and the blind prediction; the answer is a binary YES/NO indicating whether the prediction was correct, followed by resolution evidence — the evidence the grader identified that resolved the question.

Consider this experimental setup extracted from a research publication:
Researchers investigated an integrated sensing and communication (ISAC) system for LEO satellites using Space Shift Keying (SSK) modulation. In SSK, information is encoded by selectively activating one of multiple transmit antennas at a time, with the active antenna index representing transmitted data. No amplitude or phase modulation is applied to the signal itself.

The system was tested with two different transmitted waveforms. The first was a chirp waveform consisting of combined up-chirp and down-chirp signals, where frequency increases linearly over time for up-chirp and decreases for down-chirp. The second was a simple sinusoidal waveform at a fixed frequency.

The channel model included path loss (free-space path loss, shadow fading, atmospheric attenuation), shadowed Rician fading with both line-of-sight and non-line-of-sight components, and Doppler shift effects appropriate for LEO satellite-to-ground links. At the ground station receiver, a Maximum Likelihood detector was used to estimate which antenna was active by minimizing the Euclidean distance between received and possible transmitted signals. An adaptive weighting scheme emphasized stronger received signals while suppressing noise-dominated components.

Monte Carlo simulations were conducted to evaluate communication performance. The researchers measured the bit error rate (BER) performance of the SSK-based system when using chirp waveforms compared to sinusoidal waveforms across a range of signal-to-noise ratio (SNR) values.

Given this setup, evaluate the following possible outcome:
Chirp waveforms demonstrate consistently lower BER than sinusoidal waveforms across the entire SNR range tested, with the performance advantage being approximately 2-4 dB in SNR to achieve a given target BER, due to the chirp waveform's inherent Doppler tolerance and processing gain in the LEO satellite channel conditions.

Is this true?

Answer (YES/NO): NO